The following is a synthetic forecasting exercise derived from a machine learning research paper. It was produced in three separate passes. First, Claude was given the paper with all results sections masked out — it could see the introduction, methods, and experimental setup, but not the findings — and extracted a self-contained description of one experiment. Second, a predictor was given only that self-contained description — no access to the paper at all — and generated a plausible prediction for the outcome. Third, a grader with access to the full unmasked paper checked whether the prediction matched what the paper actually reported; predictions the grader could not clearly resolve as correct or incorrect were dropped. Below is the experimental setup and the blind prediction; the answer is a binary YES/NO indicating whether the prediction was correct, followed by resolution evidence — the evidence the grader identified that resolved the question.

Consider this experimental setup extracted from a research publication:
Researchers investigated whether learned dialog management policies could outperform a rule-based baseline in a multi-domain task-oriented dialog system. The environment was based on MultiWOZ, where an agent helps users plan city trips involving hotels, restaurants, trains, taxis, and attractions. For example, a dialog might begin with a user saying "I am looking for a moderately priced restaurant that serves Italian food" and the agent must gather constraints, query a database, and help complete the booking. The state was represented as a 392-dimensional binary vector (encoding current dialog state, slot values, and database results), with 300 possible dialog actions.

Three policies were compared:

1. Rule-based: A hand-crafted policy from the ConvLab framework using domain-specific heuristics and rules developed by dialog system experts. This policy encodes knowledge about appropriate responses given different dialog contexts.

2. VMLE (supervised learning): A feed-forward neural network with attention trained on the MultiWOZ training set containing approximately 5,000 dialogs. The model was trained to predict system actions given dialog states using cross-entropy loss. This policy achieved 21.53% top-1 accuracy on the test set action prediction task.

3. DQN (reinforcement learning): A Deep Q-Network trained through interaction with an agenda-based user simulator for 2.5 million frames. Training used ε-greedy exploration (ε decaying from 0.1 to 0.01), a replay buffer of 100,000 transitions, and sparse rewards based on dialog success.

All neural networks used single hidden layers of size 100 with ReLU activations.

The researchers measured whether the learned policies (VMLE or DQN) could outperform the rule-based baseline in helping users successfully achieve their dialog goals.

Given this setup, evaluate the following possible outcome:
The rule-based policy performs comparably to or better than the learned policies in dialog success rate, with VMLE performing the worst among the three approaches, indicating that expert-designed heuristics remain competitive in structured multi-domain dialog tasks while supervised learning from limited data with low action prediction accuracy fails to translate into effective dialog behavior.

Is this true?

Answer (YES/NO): NO